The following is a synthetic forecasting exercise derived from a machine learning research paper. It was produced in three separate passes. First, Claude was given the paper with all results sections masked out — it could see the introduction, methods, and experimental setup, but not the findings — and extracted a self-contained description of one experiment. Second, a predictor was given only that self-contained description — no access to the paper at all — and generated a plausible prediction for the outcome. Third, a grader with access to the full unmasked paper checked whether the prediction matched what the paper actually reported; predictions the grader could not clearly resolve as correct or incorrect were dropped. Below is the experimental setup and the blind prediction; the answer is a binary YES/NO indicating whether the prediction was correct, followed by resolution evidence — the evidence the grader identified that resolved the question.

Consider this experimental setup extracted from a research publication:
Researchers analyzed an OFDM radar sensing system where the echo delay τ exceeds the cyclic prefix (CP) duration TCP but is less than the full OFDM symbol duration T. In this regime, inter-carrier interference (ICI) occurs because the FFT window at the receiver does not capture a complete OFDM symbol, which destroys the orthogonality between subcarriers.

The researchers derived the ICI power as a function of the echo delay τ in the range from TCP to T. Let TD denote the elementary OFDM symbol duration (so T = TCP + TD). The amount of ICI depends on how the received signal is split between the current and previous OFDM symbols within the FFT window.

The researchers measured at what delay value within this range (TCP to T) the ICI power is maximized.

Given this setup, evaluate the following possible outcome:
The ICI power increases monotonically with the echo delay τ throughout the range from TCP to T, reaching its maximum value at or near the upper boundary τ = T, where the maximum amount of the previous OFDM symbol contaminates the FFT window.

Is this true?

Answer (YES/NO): NO